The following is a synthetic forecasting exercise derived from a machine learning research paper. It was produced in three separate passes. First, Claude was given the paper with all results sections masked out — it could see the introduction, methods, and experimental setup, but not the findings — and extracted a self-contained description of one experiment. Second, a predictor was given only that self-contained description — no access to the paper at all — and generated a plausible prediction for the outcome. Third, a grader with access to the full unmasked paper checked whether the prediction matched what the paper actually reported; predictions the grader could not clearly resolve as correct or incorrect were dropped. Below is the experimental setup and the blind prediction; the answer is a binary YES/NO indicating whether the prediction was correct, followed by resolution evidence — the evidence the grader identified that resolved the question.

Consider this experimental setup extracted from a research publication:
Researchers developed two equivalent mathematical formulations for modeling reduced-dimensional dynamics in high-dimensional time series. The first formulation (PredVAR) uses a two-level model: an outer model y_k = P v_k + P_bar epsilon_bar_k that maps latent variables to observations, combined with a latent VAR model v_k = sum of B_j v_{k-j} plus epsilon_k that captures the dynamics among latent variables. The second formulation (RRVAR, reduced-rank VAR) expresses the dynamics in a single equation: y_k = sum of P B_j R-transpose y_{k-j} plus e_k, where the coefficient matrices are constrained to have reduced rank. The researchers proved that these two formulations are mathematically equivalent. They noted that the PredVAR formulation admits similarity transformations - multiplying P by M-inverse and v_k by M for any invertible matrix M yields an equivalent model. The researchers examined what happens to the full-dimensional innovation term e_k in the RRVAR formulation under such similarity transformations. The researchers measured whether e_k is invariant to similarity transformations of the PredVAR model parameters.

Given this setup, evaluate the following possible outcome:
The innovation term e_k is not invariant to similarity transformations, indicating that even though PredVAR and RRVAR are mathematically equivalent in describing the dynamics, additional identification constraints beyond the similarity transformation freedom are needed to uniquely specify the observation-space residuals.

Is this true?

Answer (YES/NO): NO